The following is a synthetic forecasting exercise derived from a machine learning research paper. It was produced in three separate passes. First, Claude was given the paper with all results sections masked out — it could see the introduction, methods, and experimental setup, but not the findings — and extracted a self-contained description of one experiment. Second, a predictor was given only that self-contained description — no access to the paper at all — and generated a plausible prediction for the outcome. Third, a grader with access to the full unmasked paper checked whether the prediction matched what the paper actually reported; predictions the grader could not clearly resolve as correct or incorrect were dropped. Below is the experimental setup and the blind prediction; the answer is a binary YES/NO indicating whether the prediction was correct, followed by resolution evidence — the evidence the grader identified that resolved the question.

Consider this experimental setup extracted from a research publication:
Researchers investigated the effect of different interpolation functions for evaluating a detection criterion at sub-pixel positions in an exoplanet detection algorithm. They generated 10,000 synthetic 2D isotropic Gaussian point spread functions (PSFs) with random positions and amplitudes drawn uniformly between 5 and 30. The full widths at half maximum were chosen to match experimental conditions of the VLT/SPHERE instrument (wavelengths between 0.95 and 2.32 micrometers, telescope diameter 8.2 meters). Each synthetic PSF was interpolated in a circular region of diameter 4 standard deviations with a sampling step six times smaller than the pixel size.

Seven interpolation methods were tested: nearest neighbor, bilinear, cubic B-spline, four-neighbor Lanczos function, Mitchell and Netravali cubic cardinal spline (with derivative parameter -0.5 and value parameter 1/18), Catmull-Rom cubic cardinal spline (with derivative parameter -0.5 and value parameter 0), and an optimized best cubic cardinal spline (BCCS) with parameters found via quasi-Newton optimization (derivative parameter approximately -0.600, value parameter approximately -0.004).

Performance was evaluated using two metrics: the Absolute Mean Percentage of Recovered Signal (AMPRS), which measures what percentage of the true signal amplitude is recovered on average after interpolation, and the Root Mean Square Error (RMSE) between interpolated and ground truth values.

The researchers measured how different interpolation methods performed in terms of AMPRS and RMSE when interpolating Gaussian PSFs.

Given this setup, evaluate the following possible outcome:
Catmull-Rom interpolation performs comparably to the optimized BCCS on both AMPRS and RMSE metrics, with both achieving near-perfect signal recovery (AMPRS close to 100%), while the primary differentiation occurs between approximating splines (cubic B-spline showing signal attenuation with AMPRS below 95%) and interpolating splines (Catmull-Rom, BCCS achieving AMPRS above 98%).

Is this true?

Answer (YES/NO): YES